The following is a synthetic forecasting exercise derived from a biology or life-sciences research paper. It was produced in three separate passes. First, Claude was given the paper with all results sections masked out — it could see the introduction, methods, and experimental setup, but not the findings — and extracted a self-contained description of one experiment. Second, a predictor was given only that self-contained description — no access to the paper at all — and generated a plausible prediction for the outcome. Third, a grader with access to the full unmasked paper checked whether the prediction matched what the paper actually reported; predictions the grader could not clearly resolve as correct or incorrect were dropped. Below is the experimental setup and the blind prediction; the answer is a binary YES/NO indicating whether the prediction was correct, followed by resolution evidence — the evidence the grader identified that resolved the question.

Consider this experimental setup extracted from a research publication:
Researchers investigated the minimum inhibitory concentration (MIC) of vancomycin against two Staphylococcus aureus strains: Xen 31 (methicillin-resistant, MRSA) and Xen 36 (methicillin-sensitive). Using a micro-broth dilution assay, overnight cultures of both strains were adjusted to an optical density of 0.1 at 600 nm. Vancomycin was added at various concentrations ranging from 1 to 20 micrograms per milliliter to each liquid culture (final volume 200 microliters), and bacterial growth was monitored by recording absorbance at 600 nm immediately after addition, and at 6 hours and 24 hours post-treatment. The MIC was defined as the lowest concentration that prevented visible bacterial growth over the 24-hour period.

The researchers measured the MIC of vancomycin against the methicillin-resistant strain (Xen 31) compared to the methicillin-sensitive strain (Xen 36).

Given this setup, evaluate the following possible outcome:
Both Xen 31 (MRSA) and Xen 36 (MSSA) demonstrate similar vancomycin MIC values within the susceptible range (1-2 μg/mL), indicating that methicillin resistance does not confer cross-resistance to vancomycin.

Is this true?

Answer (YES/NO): NO